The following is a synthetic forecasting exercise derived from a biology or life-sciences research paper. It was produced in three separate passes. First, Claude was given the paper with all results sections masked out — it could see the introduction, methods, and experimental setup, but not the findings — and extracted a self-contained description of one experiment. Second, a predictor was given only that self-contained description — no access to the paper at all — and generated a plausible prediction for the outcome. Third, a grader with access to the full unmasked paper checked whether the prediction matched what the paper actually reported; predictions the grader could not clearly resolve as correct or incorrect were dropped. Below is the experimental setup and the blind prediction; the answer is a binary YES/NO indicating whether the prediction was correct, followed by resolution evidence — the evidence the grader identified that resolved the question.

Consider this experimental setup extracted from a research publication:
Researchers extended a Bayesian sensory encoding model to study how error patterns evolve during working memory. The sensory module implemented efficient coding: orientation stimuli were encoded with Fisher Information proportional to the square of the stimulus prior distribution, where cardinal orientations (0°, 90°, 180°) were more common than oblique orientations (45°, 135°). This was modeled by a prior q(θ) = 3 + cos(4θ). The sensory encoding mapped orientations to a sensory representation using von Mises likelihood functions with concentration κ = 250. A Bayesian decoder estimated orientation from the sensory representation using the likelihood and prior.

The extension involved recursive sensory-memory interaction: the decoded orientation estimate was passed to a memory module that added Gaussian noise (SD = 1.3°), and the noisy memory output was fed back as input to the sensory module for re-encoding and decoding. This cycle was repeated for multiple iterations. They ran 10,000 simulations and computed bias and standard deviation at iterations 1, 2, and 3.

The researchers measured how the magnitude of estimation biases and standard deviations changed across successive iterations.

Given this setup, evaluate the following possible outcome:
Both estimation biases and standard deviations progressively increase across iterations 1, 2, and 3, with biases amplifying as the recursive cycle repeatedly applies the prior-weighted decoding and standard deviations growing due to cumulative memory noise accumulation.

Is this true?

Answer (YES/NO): YES